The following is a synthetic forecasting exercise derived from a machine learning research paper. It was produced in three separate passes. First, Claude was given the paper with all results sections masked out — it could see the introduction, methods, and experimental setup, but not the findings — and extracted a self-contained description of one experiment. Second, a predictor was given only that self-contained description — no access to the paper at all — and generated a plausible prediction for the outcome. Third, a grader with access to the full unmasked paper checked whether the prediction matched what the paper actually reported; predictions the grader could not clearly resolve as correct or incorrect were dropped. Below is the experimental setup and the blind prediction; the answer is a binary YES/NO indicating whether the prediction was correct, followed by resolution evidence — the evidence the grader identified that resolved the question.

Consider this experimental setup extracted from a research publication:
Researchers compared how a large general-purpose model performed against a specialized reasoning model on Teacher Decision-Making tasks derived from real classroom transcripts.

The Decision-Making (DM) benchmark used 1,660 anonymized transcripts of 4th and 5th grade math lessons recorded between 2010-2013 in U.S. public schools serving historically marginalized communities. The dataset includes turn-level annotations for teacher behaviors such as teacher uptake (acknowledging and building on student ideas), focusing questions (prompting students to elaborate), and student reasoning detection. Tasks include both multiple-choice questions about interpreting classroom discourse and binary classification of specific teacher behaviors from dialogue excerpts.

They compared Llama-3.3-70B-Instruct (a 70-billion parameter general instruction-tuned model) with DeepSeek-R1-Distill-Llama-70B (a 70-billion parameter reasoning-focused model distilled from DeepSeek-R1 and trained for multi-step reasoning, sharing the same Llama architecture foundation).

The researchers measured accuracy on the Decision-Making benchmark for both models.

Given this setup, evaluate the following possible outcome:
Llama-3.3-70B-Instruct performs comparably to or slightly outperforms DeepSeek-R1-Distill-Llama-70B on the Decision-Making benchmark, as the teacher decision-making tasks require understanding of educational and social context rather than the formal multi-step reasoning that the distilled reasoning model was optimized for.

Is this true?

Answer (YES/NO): NO